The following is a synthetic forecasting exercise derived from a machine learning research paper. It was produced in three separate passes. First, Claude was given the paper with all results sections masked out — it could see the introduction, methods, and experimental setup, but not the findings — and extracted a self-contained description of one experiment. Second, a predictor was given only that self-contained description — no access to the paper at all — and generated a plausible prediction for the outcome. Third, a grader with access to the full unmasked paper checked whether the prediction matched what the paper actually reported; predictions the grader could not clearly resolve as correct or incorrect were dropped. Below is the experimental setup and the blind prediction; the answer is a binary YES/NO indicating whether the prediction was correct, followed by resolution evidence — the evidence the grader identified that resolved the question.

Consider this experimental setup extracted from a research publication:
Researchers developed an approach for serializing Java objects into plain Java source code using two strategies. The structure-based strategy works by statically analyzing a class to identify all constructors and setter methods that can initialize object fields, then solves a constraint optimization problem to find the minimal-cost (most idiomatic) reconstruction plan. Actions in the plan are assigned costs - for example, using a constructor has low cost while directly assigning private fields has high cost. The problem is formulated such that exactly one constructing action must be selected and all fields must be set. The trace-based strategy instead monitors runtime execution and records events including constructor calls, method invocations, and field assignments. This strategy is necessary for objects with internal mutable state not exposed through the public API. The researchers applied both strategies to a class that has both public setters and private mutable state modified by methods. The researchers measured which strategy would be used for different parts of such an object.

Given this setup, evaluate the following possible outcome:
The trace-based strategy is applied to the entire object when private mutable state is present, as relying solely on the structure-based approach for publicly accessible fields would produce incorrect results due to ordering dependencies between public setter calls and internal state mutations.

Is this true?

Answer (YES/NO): NO